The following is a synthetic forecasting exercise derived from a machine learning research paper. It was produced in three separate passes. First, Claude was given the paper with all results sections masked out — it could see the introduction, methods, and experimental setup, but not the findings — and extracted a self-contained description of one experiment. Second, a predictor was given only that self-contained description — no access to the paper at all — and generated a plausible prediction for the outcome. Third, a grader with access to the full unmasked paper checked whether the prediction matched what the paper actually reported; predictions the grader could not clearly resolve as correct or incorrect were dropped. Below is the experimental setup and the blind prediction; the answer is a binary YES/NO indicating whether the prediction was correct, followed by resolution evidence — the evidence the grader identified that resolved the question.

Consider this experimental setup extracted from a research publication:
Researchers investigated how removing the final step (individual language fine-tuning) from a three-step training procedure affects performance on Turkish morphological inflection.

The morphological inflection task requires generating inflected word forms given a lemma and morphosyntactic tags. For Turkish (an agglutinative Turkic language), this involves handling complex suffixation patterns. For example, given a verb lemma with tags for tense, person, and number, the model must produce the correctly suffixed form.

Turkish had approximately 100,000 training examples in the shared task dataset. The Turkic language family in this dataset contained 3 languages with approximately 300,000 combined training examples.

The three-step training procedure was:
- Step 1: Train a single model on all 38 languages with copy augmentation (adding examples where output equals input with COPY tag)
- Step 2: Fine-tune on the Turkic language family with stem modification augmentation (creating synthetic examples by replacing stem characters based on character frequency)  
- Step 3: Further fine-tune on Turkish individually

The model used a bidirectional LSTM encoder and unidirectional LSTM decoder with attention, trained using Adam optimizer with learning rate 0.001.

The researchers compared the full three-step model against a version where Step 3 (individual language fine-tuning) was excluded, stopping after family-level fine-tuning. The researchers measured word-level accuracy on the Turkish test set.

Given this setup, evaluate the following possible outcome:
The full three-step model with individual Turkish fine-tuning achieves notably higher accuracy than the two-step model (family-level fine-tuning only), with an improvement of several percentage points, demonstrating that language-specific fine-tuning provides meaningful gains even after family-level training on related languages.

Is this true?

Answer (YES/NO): NO